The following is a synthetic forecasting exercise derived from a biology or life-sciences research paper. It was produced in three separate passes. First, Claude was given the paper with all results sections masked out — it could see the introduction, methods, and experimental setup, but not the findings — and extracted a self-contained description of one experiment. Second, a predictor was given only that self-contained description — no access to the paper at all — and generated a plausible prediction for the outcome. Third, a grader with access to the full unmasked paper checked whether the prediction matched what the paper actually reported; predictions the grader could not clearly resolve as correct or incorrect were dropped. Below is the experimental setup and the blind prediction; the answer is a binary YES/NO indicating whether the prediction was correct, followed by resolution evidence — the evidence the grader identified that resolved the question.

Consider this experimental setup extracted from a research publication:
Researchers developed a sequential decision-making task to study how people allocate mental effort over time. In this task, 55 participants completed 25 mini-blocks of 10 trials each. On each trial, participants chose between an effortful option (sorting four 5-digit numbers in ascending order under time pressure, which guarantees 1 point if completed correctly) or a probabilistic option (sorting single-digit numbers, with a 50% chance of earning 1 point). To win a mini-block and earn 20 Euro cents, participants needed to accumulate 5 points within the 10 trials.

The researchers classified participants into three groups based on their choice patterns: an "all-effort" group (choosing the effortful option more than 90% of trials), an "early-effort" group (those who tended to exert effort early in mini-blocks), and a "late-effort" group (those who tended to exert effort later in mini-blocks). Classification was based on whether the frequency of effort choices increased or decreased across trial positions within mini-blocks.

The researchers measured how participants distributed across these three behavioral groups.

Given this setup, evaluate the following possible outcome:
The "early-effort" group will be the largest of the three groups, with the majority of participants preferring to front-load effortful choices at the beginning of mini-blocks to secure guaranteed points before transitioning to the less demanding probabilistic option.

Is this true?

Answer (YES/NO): YES